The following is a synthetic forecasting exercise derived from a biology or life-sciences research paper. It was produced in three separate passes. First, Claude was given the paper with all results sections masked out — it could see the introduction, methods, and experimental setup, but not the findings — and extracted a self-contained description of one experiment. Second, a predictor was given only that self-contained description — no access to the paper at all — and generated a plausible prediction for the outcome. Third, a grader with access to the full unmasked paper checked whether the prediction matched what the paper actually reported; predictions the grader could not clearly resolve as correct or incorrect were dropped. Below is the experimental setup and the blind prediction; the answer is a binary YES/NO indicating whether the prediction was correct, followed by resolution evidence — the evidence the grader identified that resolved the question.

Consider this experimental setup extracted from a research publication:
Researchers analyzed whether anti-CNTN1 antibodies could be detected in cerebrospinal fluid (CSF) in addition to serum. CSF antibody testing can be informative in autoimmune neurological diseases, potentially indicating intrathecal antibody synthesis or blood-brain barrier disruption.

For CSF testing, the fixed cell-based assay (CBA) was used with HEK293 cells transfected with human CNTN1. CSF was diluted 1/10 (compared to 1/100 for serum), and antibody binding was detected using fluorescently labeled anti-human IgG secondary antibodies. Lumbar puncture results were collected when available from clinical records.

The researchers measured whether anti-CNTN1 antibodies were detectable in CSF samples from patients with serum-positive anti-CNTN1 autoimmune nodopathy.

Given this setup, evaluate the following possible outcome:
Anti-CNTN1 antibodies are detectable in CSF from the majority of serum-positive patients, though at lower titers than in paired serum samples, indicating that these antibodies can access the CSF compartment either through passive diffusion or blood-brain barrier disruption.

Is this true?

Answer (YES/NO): NO